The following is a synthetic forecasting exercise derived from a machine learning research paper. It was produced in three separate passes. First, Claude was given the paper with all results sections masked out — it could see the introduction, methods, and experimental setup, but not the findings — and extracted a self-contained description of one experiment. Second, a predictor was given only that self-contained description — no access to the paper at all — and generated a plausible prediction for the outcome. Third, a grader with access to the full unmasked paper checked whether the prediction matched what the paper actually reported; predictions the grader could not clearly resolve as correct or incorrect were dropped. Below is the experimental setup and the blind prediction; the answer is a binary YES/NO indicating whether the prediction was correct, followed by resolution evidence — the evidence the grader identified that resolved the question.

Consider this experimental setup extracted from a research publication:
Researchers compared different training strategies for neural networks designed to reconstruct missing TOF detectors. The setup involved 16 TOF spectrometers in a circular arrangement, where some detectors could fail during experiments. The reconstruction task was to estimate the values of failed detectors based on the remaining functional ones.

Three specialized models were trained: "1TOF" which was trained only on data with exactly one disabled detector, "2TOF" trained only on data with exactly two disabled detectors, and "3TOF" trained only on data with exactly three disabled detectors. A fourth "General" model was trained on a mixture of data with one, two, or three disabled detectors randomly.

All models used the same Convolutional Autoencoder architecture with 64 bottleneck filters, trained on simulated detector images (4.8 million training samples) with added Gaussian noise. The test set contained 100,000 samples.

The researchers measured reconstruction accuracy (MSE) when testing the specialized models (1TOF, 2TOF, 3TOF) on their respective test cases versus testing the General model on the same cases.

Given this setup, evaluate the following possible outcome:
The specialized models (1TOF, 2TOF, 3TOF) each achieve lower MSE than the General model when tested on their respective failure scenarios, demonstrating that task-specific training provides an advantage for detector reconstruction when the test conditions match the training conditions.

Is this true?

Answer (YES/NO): NO